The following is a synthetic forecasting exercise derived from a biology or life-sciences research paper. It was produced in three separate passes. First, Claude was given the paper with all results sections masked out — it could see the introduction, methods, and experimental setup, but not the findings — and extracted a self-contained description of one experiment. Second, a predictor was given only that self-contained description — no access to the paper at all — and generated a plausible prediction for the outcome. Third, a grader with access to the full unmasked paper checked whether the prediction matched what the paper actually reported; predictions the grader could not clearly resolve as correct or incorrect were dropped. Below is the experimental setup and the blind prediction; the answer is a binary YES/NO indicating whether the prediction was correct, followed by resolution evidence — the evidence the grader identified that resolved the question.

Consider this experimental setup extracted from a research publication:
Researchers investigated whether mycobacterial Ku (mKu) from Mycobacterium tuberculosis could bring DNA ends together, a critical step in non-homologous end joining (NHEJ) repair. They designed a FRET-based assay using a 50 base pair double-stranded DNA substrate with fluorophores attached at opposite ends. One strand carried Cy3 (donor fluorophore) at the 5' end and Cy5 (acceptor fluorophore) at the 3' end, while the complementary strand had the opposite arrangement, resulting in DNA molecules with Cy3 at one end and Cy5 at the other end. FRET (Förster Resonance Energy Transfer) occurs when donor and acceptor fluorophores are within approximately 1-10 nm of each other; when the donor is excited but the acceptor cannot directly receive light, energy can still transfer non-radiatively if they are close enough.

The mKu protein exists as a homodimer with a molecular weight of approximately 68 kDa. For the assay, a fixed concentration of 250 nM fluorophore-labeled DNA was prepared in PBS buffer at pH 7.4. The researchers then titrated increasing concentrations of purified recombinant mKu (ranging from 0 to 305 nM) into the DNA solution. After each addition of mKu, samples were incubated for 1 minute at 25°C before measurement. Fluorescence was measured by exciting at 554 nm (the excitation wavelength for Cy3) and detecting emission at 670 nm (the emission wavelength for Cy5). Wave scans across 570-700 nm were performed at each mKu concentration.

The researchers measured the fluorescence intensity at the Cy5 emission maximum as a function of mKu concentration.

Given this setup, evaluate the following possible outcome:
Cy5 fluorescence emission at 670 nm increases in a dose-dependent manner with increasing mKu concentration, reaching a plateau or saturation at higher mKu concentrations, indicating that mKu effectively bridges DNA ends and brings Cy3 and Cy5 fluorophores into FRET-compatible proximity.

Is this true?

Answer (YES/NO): YES